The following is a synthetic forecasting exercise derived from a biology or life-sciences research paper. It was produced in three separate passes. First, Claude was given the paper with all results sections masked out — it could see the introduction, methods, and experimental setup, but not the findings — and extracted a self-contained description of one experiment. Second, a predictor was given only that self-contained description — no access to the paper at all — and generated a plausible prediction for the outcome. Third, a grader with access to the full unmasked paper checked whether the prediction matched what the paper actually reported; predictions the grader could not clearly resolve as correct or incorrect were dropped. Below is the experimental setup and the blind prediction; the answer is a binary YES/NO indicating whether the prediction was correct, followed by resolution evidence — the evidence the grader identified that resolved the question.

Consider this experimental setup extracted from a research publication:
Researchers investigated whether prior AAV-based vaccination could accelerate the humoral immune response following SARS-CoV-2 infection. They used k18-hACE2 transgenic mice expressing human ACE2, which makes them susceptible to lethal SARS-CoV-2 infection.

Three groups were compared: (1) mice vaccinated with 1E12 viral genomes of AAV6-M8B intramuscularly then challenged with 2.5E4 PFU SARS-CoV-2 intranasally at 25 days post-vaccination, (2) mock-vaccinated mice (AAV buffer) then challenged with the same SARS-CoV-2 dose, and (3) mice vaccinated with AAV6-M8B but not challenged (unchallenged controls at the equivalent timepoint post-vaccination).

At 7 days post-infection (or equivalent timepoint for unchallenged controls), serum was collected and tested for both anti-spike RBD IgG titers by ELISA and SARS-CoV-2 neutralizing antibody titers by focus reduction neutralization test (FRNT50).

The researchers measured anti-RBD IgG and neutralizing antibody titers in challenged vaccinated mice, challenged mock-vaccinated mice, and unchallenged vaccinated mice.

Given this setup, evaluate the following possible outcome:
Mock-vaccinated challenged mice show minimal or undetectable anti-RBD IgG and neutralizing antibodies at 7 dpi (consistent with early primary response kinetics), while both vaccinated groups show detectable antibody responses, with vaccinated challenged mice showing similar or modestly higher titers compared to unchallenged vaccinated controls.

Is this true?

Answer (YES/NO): NO